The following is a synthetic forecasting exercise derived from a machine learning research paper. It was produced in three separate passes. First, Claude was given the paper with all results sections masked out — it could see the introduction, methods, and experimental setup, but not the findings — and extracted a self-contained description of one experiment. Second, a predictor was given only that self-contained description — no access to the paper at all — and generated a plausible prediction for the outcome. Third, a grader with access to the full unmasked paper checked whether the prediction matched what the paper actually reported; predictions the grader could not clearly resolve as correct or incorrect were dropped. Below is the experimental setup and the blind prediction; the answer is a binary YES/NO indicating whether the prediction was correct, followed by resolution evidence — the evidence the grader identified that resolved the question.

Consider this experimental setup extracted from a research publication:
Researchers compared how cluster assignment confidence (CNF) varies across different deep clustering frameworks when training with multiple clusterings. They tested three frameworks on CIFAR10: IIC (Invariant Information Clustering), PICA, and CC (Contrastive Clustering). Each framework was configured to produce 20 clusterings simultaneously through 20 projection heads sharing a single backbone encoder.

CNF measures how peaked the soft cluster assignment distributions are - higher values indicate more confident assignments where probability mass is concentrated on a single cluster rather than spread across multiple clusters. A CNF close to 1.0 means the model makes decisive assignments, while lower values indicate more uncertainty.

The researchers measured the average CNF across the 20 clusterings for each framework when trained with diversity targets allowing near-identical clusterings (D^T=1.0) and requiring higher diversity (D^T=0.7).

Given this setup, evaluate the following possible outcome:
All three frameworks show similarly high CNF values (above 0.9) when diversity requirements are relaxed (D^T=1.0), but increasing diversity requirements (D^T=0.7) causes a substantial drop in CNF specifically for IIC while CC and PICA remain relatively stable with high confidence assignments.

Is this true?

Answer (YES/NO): NO